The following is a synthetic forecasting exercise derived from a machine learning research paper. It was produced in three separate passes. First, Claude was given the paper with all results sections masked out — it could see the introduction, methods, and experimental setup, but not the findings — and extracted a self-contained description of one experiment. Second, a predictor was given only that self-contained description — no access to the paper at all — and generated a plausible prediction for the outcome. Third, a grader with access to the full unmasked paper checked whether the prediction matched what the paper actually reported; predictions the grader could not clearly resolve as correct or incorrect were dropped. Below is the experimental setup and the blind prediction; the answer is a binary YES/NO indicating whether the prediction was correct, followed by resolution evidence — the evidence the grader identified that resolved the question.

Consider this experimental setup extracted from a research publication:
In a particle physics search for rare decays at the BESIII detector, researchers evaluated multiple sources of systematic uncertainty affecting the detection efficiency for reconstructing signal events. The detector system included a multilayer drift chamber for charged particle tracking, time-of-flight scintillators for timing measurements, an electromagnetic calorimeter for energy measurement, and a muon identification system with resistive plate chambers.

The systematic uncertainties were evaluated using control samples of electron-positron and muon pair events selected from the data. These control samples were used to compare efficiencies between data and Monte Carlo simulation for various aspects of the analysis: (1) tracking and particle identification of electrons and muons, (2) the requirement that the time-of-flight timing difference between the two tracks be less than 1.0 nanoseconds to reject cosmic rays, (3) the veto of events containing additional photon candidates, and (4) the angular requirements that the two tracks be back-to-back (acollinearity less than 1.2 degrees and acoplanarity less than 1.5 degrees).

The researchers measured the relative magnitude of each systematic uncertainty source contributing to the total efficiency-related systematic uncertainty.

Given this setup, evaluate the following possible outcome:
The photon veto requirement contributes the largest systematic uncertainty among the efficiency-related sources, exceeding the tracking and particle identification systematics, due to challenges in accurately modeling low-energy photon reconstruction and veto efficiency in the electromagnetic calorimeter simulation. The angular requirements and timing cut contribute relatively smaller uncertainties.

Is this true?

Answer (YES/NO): NO